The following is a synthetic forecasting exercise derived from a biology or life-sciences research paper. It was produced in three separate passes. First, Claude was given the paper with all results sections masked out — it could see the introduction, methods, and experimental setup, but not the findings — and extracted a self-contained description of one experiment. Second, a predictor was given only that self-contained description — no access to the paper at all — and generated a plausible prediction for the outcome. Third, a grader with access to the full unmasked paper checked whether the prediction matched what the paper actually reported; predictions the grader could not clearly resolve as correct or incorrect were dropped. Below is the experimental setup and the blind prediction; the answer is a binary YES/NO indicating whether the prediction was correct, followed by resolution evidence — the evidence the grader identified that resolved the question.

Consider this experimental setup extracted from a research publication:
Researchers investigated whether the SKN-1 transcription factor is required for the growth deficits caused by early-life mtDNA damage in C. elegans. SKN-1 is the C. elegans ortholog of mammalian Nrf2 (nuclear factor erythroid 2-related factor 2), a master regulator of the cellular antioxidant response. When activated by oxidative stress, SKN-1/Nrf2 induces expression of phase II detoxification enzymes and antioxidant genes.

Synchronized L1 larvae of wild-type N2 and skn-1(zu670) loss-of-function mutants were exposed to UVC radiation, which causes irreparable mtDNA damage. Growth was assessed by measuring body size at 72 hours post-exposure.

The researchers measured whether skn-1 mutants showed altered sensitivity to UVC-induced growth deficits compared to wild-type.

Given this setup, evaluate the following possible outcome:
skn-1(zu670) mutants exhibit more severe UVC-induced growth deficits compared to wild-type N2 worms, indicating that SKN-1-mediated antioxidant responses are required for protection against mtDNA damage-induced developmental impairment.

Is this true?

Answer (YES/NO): NO